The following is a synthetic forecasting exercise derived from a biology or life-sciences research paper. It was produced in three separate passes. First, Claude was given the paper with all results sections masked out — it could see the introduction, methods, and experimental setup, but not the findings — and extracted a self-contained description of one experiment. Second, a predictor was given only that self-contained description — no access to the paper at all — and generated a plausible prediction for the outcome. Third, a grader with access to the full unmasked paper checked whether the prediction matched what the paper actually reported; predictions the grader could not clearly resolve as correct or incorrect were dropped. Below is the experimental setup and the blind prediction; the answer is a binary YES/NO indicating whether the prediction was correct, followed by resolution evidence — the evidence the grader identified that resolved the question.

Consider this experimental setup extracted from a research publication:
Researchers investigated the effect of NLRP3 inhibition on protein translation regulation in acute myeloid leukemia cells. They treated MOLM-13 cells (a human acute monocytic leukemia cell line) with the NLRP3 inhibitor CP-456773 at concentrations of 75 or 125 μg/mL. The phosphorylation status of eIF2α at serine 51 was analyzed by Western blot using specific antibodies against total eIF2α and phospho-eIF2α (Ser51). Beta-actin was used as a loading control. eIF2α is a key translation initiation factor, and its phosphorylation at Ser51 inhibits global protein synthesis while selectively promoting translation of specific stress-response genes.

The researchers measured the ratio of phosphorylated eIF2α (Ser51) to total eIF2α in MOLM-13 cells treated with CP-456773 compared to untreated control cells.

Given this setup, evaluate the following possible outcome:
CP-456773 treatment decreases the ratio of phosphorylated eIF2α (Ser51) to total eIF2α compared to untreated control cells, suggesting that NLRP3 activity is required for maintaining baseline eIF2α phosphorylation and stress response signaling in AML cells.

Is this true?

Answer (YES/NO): NO